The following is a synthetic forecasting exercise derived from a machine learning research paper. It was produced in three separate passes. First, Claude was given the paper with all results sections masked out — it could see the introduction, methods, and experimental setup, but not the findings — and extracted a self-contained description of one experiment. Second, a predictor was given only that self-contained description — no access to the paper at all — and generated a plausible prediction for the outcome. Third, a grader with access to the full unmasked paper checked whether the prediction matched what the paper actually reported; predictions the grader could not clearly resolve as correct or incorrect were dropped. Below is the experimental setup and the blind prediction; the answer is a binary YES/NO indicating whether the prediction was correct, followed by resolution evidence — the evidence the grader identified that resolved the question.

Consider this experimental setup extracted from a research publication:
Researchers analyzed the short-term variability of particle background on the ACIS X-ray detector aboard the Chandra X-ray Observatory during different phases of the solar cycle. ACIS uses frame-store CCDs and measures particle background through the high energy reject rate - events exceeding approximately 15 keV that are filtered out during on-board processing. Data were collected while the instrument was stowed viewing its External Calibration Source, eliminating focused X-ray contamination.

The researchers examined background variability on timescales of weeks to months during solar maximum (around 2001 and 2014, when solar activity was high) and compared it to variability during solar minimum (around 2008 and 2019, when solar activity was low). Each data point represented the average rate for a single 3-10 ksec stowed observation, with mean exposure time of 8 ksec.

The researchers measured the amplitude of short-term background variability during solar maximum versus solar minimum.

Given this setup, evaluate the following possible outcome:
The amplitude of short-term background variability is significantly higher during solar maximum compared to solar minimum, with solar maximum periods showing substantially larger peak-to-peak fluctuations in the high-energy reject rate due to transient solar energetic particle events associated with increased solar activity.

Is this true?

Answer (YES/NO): YES